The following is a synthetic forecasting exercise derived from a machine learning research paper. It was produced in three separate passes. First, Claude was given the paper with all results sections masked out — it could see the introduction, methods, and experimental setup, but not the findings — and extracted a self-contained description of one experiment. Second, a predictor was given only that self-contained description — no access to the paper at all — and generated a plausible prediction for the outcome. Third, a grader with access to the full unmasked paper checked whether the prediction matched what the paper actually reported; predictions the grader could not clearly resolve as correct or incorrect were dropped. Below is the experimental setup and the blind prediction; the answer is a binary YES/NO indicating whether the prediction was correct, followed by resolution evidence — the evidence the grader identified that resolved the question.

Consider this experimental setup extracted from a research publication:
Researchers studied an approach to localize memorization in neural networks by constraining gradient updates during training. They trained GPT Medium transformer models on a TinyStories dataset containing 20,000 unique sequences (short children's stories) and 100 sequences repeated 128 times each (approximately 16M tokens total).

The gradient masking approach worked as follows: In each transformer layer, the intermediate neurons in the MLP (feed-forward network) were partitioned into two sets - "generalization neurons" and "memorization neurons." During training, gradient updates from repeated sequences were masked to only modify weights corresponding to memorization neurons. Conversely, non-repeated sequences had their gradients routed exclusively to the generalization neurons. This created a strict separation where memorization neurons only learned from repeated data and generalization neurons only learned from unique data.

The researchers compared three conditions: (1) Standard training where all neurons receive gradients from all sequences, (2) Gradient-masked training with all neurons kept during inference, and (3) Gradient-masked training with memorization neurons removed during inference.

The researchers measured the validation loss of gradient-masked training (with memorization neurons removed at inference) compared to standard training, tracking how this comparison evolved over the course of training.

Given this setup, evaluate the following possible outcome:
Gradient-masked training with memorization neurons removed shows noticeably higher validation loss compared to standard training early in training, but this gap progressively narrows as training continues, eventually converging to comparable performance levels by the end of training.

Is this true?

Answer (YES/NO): NO